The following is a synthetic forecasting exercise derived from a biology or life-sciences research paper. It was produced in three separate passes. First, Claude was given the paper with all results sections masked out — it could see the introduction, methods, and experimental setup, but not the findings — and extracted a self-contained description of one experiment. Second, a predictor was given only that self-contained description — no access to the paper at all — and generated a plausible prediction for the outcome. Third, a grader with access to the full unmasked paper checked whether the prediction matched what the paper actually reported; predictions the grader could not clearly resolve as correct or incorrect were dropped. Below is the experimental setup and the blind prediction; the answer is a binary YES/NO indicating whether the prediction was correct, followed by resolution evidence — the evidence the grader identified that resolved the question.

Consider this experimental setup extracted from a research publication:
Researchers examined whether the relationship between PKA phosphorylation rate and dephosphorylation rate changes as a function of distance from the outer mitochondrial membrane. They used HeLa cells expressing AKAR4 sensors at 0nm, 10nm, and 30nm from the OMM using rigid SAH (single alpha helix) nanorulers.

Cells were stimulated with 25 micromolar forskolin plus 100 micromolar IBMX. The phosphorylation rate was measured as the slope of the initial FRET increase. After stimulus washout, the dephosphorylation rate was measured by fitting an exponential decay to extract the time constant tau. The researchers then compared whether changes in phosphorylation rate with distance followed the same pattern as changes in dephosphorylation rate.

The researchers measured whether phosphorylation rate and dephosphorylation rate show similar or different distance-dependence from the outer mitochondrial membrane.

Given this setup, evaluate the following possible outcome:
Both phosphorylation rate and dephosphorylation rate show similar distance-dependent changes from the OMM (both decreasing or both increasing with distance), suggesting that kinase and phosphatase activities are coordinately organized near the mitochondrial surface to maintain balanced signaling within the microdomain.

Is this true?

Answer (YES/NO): NO